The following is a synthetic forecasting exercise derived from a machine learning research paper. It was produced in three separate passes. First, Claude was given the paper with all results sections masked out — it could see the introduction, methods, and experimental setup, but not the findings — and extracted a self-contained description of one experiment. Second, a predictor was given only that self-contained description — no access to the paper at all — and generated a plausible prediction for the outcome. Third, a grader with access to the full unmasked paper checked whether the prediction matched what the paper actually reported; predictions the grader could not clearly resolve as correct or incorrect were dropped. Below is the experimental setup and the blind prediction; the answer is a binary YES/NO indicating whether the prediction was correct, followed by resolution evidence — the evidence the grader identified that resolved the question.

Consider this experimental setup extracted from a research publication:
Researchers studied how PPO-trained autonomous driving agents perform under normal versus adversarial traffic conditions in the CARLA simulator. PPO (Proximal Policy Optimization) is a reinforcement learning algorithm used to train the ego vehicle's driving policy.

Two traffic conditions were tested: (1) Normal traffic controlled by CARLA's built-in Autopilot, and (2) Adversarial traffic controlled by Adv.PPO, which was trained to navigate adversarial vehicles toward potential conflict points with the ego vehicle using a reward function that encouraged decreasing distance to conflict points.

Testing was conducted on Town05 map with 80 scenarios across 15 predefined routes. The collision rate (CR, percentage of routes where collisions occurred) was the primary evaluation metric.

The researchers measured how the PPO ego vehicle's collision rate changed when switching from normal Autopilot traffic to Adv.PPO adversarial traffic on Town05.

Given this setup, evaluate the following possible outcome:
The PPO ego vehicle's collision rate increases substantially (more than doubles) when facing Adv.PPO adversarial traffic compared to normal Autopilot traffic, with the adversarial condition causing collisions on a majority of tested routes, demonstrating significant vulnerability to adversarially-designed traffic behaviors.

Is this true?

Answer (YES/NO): YES